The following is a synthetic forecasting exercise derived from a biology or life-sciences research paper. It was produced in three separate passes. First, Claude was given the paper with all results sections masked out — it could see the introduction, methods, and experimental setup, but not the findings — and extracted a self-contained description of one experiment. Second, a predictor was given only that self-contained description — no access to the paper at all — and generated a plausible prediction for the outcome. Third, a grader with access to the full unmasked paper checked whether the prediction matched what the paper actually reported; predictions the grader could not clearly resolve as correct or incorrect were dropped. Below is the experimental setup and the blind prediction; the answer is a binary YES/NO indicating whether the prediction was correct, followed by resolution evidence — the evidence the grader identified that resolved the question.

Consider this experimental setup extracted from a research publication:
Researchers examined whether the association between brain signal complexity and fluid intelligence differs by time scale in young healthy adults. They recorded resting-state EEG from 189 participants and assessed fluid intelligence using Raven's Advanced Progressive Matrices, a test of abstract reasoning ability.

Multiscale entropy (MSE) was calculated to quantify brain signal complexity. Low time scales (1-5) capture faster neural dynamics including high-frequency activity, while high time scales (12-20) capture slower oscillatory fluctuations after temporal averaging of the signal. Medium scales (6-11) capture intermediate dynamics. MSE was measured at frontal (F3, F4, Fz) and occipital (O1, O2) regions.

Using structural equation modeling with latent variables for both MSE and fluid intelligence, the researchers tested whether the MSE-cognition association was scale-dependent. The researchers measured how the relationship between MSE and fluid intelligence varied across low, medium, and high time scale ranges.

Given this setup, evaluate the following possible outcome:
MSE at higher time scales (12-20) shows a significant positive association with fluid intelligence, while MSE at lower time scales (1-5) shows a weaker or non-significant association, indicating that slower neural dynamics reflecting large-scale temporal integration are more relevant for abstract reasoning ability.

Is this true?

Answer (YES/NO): NO